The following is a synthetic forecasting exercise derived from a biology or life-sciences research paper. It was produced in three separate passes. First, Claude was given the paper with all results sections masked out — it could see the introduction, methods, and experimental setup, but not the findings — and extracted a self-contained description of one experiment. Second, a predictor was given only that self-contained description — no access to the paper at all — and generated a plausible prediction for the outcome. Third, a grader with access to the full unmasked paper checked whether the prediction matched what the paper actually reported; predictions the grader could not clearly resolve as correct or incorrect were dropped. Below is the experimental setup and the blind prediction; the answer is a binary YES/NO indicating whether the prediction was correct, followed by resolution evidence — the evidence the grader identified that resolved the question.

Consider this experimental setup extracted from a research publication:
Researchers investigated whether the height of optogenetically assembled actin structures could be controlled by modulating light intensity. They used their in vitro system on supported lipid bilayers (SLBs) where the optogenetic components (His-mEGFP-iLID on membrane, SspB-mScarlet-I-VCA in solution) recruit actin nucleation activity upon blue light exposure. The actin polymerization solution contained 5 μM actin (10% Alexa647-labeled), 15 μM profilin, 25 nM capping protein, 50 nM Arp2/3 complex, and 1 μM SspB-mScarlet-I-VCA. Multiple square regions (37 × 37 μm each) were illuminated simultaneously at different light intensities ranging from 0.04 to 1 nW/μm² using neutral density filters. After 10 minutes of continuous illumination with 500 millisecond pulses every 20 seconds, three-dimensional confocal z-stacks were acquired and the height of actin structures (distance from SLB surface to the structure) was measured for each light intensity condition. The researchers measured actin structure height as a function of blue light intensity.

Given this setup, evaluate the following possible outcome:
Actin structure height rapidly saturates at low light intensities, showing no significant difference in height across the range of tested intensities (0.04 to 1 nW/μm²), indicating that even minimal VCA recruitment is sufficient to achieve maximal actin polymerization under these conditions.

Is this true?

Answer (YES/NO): NO